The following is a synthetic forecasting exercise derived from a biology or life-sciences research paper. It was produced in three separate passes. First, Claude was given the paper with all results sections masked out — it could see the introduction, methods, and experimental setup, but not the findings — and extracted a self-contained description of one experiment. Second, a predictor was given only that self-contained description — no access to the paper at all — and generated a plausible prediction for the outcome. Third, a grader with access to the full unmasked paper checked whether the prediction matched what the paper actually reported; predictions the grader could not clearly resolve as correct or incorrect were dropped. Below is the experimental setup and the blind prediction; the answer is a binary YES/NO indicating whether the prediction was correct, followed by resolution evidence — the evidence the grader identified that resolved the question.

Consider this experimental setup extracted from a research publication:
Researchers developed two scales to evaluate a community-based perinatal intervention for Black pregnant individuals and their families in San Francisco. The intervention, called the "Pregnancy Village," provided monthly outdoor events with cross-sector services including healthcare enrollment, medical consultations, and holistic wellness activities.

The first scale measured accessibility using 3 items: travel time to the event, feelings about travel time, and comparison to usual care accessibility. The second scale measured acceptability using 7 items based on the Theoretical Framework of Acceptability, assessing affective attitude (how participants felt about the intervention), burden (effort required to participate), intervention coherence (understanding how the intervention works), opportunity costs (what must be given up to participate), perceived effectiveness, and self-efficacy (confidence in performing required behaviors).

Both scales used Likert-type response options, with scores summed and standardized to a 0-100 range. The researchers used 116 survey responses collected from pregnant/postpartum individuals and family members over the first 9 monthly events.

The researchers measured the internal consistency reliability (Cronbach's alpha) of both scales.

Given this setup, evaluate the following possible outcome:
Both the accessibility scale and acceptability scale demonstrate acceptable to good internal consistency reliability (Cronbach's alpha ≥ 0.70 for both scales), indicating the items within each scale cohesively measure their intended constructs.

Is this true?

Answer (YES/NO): NO